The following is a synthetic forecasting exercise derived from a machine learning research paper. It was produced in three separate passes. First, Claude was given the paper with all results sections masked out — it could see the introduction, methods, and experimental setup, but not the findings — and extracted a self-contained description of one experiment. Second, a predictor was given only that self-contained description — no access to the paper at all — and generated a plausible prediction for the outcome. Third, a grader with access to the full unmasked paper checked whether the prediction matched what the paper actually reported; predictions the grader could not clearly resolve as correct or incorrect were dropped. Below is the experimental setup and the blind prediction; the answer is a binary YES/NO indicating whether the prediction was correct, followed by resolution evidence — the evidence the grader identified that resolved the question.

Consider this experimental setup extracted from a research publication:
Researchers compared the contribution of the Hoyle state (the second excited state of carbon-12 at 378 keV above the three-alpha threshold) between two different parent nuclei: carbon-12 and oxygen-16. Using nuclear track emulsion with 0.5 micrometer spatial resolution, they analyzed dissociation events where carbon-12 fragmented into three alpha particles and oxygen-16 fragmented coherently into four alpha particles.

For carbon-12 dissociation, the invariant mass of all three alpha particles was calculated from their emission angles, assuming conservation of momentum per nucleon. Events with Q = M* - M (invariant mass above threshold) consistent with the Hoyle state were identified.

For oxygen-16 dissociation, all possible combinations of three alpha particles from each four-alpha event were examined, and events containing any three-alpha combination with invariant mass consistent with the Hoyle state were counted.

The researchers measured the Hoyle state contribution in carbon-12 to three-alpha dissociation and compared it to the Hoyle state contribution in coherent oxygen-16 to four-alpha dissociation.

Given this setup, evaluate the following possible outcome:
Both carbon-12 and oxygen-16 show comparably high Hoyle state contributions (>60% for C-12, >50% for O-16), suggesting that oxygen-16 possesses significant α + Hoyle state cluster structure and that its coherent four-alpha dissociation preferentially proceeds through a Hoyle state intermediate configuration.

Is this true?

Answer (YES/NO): NO